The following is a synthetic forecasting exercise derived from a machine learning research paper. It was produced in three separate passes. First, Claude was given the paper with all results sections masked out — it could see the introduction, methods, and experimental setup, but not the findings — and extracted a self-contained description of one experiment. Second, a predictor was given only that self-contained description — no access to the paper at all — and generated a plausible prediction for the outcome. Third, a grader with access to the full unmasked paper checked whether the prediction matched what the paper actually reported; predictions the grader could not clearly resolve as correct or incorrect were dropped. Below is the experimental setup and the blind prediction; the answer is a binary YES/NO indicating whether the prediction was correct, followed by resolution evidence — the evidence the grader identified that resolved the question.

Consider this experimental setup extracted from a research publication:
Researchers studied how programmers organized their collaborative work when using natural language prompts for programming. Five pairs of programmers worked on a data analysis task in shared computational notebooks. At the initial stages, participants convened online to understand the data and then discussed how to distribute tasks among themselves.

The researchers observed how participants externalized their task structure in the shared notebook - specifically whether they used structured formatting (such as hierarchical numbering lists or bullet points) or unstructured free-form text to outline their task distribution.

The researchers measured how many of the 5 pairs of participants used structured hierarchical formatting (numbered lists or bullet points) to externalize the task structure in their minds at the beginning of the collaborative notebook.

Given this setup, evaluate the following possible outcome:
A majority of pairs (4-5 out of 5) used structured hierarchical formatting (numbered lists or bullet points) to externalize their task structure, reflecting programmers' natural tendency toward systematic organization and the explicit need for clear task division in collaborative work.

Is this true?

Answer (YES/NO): YES